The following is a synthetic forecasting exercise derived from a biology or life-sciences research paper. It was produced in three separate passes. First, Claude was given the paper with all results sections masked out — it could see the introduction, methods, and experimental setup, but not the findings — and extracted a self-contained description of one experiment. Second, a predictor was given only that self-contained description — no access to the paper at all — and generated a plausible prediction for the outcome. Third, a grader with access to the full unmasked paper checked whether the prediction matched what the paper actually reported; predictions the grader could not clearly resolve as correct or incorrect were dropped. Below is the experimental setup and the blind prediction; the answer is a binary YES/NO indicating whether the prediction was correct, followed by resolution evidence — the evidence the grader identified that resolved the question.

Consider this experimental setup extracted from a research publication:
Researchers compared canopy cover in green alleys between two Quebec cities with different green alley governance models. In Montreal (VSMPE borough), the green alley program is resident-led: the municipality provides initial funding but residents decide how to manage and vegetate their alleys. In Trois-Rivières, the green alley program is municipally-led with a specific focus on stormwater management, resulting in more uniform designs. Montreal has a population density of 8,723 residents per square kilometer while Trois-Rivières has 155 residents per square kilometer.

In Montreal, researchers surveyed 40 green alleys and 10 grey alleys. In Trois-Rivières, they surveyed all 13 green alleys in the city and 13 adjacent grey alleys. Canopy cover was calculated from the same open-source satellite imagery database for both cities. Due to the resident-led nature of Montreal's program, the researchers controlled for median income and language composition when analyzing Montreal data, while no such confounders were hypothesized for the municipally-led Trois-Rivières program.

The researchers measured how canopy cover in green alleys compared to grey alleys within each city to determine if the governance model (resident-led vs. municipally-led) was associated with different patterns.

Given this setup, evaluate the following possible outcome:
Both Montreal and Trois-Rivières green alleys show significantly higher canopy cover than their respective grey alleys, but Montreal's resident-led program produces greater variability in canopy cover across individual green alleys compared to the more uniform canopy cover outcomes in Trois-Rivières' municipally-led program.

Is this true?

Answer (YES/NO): NO